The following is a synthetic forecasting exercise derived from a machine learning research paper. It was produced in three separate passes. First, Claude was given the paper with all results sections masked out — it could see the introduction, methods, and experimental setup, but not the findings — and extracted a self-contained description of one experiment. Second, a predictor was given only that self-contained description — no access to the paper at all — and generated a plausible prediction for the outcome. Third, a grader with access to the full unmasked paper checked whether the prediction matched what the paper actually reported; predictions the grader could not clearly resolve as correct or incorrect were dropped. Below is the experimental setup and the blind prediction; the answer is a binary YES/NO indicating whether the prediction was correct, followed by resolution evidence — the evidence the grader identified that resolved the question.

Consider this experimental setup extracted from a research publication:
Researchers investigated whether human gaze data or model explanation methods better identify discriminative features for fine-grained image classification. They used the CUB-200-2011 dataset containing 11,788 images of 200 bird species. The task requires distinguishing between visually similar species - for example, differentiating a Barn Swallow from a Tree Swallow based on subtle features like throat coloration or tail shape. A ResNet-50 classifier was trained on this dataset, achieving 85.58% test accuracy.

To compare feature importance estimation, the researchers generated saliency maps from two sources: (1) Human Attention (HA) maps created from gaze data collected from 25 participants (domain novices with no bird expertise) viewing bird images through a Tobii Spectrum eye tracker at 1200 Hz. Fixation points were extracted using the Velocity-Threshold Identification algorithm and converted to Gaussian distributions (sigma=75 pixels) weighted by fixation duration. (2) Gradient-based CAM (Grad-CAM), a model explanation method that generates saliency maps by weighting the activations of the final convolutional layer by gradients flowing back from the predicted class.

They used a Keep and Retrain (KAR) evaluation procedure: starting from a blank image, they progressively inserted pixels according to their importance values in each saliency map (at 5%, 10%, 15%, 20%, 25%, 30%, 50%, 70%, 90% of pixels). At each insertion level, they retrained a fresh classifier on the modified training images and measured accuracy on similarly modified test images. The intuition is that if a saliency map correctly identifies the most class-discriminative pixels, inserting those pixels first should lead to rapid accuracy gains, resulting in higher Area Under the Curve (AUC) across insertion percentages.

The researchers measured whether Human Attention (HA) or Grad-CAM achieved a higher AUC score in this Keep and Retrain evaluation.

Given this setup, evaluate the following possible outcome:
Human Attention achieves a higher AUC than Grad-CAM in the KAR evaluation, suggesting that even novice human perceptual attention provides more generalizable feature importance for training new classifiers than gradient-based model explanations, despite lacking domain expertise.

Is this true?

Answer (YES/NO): YES